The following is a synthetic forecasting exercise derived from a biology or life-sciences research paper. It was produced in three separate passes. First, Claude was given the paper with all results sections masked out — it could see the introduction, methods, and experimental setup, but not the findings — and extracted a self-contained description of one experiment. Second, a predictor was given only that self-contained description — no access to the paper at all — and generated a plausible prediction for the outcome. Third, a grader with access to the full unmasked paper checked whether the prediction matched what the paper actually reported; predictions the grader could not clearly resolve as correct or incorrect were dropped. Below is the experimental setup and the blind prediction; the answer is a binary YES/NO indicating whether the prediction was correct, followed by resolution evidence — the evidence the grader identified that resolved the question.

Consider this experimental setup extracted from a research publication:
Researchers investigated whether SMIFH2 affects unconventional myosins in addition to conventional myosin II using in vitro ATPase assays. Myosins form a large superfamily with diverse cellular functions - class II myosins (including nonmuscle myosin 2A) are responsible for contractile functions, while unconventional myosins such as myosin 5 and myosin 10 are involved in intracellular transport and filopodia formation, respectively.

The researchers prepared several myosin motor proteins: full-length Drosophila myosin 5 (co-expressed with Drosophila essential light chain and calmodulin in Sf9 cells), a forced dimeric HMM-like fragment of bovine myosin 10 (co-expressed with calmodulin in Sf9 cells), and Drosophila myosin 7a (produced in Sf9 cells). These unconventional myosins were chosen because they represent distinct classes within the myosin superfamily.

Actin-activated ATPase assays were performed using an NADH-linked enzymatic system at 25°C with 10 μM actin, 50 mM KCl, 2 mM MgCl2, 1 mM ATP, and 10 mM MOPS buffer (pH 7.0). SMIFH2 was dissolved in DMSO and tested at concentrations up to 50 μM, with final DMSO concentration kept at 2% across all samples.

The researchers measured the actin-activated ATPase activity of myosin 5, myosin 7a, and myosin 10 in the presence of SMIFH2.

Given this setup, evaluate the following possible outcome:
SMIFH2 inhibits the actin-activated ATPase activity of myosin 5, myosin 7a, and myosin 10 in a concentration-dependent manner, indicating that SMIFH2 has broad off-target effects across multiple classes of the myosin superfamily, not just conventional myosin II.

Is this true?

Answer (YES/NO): YES